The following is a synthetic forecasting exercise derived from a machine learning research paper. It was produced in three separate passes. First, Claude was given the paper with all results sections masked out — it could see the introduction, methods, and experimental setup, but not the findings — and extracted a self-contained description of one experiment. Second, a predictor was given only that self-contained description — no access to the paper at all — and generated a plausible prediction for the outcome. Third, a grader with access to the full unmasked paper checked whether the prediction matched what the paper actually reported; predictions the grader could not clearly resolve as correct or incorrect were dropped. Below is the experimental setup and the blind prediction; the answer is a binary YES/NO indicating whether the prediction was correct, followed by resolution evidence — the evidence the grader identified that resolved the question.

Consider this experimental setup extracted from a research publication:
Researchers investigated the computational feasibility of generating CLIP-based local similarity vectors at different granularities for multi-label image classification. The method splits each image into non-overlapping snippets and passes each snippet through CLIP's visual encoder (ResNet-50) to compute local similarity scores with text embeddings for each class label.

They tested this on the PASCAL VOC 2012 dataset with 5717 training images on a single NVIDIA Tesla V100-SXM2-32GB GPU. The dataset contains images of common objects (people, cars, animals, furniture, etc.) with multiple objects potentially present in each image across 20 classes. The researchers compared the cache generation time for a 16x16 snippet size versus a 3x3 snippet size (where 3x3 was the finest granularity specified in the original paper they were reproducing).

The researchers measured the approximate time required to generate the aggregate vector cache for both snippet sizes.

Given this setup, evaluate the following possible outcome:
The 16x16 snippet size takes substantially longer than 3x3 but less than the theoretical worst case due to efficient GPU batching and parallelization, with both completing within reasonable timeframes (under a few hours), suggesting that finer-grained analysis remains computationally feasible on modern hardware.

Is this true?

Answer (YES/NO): NO